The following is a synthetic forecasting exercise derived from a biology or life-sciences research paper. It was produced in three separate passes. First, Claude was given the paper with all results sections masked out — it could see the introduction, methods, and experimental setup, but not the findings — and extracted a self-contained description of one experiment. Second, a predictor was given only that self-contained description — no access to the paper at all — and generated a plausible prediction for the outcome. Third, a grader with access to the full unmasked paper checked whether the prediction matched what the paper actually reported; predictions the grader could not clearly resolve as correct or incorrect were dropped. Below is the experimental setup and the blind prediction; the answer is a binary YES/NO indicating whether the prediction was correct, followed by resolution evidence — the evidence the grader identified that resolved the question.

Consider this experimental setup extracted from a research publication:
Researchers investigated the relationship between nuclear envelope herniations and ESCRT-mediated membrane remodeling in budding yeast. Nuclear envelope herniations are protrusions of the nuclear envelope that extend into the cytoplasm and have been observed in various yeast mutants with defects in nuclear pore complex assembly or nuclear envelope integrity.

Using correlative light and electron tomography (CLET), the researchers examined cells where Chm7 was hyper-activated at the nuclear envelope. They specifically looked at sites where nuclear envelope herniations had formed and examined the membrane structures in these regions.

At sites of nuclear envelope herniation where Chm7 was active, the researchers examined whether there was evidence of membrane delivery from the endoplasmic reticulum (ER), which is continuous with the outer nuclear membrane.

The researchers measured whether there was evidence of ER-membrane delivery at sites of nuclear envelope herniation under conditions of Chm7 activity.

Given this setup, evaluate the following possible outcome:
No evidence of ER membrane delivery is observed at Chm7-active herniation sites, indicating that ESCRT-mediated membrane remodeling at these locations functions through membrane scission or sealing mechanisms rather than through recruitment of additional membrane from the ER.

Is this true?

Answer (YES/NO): NO